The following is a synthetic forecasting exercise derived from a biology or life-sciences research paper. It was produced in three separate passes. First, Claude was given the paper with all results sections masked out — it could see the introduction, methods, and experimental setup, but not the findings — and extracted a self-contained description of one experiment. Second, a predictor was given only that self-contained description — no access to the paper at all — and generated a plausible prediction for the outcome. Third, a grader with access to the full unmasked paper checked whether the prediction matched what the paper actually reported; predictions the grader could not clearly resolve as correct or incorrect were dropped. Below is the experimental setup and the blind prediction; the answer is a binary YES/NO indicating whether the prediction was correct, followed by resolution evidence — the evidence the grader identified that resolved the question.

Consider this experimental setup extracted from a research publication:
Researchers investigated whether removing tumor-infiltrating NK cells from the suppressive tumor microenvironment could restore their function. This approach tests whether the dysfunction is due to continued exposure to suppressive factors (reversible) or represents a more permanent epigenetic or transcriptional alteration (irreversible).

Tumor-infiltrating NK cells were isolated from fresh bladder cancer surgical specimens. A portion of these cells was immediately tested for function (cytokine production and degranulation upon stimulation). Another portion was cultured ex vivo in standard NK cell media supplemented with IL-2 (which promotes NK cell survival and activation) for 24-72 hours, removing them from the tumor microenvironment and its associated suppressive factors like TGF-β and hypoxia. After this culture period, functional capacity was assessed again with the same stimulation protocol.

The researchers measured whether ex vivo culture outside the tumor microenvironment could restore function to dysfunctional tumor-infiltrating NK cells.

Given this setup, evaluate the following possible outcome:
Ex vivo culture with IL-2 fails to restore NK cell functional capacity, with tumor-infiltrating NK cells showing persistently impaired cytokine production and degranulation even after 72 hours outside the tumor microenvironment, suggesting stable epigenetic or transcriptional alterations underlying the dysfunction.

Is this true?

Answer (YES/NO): NO